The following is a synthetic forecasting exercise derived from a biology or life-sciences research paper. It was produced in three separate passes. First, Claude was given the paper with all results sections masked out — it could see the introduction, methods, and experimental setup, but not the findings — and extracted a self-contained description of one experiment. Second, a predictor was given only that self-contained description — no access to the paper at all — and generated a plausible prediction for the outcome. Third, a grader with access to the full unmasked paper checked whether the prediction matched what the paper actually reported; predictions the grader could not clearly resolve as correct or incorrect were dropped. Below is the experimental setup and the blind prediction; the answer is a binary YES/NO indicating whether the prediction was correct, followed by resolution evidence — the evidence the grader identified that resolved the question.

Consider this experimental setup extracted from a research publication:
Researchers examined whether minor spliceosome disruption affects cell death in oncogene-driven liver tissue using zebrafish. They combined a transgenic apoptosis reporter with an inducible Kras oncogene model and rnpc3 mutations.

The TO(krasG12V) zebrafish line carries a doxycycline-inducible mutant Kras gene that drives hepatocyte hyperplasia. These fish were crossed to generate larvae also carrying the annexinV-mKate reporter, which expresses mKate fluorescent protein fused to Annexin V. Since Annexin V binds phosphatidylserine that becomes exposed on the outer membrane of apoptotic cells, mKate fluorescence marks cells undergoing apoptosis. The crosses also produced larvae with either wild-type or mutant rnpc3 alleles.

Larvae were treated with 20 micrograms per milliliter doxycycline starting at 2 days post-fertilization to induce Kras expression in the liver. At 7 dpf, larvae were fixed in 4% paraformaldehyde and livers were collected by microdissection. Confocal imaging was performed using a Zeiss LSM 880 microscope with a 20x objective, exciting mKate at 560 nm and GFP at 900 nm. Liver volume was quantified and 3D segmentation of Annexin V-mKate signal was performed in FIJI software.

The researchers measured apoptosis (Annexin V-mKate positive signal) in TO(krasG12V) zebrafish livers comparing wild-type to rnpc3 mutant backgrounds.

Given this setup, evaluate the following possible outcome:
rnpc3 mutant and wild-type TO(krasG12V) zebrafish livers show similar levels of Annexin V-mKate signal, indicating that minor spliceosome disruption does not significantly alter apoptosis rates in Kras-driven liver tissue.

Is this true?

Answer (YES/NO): NO